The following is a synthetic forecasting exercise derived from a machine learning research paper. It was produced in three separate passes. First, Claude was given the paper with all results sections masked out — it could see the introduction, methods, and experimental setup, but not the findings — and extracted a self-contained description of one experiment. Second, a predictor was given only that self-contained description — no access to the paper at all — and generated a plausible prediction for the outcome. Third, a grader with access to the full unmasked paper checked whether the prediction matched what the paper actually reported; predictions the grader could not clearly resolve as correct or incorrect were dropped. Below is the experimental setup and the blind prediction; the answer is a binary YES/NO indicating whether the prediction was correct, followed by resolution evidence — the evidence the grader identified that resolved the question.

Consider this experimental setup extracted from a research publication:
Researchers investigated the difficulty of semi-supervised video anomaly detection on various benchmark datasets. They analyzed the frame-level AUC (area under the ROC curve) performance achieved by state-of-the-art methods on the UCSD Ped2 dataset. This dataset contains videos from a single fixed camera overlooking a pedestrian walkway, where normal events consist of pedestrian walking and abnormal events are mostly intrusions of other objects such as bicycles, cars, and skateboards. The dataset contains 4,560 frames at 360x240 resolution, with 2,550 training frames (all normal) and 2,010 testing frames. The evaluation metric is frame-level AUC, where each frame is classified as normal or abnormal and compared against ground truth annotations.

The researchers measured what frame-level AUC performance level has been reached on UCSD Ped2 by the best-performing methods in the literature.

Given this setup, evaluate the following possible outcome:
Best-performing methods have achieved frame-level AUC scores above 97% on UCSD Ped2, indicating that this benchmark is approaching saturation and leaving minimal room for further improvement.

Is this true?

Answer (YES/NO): YES